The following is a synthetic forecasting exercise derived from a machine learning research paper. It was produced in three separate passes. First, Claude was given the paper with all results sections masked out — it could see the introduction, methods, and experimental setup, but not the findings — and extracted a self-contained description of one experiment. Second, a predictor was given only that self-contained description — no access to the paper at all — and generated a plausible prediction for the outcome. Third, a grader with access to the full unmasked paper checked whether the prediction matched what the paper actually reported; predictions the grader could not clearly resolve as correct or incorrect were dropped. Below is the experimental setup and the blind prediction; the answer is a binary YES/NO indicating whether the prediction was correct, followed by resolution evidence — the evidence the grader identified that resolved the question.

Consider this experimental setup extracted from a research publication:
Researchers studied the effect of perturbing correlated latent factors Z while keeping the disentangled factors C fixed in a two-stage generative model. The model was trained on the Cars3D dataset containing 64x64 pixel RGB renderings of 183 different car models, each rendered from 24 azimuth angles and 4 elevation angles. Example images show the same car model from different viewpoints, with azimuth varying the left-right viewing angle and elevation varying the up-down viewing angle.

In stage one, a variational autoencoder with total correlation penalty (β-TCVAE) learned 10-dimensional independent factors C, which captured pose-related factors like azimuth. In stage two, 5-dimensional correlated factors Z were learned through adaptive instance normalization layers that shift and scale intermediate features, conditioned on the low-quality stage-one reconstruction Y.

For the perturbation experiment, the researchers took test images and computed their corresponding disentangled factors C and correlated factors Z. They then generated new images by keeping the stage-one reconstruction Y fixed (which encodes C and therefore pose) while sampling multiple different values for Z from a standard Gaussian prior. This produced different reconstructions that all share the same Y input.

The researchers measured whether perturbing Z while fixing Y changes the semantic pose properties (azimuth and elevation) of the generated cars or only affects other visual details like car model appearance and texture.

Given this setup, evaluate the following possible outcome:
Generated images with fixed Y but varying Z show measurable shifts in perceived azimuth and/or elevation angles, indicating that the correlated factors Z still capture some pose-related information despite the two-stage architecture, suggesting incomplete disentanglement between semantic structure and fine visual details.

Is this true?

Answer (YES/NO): NO